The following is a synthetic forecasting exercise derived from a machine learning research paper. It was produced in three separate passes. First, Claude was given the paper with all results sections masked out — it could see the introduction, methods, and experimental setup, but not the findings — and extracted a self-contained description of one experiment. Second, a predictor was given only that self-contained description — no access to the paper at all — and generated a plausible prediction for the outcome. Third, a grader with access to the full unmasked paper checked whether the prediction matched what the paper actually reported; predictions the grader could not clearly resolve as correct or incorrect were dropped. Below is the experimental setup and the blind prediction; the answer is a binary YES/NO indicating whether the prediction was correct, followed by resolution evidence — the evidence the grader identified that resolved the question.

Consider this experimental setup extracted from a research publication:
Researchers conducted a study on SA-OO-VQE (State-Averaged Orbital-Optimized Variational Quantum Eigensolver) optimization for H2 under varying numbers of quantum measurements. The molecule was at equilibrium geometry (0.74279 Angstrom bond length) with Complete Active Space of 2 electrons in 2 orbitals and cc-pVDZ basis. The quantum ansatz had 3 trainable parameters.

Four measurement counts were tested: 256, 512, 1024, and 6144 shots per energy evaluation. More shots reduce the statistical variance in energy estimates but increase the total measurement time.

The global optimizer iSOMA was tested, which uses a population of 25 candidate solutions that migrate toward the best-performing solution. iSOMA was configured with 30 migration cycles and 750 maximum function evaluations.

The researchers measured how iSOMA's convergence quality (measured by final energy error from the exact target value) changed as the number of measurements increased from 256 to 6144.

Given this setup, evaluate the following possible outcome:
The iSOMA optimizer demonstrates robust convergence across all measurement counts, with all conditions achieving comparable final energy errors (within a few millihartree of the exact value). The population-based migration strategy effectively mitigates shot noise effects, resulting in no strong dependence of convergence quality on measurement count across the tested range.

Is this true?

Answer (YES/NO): NO